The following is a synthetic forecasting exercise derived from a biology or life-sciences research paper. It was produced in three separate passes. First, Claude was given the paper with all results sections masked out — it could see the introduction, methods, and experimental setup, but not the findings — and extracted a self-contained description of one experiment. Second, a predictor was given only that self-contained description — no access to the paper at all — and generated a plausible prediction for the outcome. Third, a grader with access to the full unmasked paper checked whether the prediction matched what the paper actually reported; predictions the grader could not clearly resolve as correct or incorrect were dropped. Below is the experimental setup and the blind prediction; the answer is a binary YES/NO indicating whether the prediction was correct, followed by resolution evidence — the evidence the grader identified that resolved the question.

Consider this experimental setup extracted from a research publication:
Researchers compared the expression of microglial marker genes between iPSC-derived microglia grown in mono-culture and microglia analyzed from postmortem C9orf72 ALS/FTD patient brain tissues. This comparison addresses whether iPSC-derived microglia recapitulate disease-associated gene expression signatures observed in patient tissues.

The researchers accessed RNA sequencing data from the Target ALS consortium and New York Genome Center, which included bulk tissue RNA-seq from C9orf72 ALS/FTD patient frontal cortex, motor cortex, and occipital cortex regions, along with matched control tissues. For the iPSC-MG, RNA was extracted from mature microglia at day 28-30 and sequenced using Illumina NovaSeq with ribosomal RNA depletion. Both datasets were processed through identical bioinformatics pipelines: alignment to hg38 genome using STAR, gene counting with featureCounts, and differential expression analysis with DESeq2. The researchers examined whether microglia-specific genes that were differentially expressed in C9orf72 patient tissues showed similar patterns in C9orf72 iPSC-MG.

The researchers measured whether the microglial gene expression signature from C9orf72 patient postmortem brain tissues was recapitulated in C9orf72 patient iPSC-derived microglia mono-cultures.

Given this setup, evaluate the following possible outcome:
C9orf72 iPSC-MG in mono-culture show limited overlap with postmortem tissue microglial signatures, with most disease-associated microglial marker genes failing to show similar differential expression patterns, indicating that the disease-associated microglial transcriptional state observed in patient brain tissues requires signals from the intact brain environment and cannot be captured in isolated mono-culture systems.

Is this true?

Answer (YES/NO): YES